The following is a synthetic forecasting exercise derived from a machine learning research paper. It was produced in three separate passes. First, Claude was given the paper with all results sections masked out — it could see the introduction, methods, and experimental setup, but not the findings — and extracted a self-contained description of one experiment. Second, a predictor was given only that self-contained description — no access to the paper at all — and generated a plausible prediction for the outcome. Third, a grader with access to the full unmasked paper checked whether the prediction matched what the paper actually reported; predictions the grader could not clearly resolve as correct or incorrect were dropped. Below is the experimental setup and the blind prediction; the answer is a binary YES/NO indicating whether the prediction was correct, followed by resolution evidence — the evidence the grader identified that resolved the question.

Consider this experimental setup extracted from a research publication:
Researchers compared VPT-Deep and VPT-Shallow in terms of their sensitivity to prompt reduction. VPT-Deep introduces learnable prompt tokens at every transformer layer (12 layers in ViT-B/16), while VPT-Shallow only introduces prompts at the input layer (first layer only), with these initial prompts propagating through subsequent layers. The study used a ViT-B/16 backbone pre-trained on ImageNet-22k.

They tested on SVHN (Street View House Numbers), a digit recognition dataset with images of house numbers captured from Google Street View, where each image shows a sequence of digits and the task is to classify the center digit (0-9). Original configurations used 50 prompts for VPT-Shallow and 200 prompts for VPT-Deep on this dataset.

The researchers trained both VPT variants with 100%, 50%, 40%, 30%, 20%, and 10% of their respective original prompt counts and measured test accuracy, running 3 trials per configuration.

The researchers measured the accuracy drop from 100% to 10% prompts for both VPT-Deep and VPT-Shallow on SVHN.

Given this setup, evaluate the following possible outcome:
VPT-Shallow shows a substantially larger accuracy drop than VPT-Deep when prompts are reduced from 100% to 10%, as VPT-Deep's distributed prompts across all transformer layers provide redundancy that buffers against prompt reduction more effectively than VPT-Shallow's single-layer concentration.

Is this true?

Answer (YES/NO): YES